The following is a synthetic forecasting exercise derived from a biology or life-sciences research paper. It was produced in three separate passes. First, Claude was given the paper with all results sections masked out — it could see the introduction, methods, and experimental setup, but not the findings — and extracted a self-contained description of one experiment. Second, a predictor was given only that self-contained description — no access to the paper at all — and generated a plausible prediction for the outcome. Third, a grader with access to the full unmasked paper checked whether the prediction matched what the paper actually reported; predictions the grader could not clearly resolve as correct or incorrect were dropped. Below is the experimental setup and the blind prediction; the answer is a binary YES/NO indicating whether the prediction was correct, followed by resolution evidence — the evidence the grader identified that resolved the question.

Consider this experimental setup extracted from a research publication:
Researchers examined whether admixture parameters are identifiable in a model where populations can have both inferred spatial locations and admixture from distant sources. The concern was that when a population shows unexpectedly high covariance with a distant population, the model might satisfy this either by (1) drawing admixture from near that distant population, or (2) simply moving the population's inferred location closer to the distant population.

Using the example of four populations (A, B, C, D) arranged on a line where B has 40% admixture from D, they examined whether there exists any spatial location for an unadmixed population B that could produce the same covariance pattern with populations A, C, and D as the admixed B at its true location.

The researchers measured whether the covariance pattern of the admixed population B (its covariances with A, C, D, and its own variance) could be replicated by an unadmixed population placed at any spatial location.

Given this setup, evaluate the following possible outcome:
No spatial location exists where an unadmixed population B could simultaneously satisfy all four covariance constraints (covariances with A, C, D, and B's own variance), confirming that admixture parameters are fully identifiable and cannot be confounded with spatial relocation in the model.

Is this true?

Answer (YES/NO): NO